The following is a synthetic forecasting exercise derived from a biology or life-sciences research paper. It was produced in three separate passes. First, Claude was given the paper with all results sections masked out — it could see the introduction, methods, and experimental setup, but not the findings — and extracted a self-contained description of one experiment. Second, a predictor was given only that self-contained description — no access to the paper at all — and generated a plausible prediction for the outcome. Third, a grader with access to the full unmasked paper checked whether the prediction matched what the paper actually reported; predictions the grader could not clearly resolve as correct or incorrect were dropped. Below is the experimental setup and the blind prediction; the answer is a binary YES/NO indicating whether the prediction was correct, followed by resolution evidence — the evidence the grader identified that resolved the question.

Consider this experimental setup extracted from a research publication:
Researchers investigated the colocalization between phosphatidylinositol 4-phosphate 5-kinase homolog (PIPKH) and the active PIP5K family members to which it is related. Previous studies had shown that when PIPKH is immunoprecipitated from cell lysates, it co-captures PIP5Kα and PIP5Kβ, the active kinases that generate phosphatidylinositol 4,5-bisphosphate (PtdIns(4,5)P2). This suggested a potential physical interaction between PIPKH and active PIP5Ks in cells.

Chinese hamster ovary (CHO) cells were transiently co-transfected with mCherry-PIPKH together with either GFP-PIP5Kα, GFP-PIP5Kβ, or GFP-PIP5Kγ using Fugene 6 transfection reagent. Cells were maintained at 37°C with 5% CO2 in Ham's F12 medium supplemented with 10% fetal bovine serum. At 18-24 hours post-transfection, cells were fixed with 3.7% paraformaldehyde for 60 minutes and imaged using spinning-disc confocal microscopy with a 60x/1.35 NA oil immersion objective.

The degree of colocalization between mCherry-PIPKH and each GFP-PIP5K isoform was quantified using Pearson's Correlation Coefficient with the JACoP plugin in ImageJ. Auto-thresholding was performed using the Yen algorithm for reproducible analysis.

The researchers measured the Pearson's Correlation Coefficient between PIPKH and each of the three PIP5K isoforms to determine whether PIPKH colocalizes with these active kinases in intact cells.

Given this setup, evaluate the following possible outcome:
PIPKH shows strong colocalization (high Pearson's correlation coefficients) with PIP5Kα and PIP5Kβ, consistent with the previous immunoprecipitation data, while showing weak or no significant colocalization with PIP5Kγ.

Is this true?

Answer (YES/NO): NO